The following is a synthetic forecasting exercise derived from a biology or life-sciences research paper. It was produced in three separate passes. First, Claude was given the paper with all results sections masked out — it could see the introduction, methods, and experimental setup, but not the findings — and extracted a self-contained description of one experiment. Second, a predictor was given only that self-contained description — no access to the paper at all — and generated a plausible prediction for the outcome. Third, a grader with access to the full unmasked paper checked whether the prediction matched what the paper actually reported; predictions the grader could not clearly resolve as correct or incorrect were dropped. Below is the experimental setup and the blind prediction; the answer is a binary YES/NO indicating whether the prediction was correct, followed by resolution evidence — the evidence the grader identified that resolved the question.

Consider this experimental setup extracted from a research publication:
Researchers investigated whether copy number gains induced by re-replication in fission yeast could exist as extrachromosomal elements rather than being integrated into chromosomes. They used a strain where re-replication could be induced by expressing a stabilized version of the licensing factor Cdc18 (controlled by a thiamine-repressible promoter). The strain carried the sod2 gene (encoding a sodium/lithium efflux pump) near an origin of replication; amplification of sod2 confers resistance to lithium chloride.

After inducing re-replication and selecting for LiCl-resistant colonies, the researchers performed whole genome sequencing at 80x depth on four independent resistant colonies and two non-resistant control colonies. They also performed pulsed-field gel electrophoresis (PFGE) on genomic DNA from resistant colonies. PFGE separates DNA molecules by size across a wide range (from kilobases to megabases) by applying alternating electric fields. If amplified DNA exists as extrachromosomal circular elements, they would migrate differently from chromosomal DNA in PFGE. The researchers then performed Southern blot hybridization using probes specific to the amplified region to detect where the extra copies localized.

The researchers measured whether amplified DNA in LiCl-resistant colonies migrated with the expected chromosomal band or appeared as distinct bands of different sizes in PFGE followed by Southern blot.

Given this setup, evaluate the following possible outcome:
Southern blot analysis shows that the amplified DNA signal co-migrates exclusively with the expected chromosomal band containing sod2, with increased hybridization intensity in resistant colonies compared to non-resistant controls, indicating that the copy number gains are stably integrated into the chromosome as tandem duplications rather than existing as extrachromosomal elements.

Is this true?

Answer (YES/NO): NO